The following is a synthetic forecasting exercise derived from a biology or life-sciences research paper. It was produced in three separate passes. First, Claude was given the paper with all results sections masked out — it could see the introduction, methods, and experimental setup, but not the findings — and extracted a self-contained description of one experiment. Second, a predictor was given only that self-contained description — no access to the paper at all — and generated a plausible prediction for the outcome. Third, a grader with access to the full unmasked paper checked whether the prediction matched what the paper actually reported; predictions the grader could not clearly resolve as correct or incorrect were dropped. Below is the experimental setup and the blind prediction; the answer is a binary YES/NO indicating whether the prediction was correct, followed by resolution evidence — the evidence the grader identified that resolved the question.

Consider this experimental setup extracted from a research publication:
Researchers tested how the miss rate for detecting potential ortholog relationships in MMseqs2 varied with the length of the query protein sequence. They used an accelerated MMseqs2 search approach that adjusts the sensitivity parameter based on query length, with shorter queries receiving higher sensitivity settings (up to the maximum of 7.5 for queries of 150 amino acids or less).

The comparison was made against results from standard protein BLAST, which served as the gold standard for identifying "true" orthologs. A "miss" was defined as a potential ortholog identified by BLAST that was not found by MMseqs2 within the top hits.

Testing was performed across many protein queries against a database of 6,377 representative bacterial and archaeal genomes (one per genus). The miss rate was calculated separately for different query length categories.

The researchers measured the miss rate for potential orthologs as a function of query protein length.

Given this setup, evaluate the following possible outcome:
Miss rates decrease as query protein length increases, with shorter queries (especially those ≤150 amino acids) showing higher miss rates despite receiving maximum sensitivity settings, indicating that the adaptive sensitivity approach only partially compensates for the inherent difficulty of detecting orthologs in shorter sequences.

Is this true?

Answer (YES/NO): YES